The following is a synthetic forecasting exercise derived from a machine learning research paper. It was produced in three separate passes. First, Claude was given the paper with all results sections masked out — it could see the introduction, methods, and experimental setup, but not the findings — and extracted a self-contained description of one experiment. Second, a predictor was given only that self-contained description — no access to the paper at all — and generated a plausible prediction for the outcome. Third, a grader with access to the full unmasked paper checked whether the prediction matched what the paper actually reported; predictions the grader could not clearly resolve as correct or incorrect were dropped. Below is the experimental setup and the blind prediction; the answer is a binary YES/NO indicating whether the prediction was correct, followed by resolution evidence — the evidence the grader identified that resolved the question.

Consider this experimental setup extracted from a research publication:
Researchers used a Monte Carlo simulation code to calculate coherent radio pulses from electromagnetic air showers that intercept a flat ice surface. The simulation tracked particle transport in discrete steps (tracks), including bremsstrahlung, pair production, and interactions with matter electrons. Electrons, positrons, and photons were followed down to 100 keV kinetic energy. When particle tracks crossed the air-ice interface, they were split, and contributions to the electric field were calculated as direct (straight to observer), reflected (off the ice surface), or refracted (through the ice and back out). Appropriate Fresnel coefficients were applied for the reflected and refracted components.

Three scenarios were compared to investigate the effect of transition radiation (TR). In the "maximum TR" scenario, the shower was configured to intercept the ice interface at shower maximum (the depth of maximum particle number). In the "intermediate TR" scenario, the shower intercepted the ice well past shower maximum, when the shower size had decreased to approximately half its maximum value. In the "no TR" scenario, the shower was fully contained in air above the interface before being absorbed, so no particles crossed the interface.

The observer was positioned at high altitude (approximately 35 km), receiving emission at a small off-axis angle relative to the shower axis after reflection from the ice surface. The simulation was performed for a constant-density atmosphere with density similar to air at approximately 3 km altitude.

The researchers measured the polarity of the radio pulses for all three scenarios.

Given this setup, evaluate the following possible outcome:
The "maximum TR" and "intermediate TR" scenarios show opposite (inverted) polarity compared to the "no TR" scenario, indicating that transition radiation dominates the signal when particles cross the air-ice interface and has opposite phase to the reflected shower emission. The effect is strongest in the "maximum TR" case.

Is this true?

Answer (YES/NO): NO